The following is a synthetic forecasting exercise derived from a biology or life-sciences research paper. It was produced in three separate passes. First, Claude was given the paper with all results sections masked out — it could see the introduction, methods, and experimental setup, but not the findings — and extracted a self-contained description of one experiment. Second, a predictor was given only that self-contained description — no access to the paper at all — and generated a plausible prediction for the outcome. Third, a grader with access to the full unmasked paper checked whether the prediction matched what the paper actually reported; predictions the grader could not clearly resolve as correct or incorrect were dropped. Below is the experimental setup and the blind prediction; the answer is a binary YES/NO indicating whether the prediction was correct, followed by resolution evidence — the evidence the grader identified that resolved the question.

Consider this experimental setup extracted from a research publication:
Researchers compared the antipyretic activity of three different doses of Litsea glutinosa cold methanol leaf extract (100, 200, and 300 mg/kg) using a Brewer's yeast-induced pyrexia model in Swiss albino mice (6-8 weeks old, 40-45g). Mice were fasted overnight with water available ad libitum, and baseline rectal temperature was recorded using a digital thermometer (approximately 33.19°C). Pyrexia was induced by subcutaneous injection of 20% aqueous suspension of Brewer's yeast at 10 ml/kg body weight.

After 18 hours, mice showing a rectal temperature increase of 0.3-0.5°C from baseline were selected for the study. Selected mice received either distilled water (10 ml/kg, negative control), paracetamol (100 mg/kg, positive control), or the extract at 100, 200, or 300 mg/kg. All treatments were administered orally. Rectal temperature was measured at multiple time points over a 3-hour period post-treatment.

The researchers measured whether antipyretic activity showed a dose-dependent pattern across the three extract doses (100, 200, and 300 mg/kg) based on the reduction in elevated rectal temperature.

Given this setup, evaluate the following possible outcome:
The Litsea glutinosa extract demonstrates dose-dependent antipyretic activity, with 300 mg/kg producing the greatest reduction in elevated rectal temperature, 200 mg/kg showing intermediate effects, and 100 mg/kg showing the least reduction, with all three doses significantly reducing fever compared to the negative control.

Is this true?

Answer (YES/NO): NO